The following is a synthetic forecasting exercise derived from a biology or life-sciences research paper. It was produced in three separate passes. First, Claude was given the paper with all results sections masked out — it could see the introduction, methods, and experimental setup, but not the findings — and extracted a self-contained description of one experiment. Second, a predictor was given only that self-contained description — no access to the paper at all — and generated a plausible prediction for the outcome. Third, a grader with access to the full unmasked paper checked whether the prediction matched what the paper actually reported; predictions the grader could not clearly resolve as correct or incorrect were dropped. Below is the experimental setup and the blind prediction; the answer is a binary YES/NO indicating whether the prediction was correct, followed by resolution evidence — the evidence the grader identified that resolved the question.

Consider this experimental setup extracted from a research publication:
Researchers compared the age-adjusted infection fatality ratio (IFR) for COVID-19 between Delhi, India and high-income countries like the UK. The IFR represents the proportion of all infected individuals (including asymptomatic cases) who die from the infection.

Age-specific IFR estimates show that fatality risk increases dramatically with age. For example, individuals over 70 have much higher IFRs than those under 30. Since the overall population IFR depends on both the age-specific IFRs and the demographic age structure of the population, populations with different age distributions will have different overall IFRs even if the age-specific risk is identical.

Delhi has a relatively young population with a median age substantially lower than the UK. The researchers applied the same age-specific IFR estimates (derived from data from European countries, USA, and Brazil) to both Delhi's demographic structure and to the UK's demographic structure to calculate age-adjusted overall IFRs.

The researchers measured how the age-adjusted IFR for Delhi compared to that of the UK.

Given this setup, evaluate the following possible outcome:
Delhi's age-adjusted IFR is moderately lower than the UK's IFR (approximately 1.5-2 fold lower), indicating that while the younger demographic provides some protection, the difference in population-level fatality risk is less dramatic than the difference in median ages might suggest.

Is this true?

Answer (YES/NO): NO